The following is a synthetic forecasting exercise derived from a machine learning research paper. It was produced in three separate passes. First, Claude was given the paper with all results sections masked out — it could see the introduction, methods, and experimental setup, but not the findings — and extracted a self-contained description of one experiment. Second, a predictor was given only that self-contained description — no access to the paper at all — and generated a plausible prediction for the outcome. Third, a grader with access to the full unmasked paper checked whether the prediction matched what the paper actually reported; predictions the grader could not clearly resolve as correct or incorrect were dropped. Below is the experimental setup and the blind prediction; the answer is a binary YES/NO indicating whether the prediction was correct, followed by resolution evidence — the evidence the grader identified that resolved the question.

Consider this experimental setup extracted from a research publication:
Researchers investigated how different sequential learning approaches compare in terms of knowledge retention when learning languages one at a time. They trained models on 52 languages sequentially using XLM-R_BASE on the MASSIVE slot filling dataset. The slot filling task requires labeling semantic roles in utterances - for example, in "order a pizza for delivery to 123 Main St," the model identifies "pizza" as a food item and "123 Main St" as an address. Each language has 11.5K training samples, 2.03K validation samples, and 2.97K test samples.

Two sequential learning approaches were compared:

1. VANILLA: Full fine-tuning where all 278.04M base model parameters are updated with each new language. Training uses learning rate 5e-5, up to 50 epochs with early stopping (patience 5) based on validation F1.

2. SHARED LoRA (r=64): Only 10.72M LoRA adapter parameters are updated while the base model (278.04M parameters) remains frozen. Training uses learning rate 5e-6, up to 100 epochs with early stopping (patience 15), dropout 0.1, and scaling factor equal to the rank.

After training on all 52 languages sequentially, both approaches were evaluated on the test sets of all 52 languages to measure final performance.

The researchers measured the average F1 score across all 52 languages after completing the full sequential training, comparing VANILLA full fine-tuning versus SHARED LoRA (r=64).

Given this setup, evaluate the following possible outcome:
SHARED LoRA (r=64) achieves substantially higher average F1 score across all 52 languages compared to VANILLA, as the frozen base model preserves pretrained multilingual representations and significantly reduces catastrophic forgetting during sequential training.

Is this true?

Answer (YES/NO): NO